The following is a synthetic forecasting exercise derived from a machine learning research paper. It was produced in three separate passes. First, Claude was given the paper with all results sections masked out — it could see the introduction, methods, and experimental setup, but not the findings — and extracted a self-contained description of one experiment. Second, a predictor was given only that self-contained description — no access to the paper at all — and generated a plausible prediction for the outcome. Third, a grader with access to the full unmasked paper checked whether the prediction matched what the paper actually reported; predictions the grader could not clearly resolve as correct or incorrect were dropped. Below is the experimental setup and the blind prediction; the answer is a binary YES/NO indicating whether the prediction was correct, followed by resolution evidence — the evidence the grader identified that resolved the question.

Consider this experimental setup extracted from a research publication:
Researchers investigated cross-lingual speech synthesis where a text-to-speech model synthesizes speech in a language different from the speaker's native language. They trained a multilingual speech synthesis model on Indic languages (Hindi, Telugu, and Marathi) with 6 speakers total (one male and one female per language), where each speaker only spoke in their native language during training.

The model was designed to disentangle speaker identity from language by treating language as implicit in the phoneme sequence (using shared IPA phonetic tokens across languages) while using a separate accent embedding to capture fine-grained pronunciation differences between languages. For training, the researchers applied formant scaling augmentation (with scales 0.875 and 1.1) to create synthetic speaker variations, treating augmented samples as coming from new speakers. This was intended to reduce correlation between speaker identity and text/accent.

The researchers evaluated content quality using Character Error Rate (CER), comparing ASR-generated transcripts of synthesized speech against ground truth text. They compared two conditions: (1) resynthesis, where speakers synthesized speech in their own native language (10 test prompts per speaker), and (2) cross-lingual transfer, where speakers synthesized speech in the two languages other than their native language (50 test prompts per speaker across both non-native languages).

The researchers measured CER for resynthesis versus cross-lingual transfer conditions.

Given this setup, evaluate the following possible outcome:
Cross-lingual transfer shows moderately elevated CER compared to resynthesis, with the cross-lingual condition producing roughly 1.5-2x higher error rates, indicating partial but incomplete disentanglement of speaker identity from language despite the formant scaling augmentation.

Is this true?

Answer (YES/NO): NO